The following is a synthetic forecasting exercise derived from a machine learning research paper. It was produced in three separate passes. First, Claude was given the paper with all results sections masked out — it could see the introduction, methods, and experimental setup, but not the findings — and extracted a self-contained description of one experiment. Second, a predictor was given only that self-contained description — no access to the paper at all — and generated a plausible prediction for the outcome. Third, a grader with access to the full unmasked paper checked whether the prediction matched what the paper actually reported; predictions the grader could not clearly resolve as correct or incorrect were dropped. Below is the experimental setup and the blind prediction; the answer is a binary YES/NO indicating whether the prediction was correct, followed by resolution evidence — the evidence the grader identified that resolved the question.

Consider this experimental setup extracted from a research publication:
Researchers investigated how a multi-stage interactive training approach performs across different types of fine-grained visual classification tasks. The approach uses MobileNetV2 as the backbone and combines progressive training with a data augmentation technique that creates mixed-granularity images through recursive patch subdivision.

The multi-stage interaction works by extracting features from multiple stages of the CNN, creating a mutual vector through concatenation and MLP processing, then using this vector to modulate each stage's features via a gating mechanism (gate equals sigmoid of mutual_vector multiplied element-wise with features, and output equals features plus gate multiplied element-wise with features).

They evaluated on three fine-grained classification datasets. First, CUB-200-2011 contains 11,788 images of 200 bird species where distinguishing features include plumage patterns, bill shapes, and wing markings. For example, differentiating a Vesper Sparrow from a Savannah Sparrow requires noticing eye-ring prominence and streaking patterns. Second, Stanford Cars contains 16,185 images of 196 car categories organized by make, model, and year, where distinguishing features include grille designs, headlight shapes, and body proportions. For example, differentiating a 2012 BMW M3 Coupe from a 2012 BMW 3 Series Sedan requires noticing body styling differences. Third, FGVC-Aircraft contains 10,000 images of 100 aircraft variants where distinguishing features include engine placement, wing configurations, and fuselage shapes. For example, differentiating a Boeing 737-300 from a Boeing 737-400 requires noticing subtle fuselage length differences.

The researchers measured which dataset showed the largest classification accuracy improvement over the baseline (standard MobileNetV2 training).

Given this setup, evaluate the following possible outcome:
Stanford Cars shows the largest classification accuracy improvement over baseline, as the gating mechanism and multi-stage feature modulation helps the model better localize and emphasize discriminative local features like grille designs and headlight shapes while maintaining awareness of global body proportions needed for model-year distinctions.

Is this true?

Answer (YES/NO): NO